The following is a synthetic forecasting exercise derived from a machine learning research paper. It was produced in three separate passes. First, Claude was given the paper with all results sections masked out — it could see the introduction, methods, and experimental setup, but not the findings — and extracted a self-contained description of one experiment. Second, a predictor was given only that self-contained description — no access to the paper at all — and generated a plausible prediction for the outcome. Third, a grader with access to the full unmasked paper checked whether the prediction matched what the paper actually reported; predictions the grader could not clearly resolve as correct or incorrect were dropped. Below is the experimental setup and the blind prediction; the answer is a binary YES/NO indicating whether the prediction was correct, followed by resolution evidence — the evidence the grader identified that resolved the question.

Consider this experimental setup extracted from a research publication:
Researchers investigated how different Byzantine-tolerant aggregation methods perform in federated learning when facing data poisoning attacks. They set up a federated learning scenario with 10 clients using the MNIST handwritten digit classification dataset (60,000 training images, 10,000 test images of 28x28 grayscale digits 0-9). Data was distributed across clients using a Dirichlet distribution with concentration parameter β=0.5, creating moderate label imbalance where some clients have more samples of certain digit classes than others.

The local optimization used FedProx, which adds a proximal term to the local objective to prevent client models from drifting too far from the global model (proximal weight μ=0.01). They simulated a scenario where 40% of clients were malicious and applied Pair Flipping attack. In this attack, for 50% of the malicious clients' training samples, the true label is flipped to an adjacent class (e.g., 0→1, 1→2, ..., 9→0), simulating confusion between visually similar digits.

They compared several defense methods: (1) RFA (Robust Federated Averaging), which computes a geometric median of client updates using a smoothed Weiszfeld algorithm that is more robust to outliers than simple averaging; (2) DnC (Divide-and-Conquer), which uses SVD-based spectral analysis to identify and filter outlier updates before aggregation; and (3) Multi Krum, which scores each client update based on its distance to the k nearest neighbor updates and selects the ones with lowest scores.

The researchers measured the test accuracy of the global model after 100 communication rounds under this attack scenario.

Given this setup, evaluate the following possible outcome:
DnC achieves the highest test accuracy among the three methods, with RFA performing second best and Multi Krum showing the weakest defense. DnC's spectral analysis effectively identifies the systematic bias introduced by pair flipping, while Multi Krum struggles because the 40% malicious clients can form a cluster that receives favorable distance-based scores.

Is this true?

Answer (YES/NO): NO